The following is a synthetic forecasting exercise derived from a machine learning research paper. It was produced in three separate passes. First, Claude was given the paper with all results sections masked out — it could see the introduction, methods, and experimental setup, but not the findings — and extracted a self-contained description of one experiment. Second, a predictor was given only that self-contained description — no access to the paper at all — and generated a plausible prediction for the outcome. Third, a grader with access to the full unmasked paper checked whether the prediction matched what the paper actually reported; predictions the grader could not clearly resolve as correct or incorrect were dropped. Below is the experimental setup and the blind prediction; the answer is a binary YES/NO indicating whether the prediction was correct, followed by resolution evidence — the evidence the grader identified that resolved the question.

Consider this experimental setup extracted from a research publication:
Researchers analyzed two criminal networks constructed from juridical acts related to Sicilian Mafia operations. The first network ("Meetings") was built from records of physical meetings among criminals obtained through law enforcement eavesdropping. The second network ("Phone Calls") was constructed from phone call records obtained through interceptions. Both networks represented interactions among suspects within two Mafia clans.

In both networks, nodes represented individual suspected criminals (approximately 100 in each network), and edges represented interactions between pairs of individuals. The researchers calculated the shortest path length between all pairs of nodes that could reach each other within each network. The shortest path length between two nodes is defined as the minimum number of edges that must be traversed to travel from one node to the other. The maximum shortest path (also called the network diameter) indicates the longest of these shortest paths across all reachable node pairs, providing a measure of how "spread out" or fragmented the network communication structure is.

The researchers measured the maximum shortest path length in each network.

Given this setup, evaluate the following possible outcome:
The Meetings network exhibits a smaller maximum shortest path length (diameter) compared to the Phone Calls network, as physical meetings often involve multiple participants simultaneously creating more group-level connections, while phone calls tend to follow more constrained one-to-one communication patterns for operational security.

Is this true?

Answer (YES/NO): YES